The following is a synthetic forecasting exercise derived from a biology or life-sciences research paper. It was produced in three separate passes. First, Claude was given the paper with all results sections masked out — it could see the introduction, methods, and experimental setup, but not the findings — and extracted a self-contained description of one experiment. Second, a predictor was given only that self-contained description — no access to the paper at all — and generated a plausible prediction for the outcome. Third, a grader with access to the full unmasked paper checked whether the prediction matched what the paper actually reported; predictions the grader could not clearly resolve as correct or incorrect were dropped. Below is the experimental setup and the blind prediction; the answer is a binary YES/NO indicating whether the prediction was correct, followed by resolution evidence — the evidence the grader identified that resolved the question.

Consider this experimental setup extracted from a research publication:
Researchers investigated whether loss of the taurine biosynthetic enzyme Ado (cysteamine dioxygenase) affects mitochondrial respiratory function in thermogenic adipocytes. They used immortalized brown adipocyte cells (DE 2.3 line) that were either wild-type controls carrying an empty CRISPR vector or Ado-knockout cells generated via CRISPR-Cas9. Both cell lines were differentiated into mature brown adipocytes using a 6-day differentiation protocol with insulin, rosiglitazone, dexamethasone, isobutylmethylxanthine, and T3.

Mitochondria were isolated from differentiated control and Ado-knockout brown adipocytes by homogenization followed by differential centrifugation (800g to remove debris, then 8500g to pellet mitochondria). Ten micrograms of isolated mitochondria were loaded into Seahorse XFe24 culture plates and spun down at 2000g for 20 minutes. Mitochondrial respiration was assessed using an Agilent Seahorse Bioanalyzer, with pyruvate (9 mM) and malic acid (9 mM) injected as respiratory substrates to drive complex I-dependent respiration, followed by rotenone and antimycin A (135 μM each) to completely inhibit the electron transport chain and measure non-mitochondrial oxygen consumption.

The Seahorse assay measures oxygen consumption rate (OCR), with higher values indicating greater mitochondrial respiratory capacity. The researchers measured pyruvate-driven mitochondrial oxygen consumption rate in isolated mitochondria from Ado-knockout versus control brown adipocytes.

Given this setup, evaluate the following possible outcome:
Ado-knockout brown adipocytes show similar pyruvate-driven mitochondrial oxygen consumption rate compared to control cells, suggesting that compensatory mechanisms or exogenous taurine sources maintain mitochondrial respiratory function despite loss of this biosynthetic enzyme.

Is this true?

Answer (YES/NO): NO